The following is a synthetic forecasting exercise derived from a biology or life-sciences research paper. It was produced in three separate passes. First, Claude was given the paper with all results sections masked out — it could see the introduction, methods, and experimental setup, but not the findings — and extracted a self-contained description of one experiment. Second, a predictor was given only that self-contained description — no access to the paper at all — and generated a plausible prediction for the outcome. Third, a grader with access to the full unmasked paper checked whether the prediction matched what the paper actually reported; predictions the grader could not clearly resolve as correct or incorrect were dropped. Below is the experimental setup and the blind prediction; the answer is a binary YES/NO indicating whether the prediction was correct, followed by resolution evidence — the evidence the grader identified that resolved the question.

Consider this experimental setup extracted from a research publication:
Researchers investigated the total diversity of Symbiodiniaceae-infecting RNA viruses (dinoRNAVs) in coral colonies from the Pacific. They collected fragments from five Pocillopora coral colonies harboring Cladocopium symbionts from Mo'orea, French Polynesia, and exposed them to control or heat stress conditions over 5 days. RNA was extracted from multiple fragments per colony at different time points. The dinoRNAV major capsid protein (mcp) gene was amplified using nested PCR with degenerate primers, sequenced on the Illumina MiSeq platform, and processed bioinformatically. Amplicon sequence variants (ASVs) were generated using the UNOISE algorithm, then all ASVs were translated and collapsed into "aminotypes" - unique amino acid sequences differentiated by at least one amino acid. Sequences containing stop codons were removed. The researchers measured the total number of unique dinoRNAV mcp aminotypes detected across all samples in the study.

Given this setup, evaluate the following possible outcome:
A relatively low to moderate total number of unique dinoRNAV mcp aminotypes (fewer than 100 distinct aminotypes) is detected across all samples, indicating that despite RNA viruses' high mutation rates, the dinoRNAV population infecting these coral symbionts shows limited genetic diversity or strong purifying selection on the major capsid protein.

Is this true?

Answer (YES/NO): NO